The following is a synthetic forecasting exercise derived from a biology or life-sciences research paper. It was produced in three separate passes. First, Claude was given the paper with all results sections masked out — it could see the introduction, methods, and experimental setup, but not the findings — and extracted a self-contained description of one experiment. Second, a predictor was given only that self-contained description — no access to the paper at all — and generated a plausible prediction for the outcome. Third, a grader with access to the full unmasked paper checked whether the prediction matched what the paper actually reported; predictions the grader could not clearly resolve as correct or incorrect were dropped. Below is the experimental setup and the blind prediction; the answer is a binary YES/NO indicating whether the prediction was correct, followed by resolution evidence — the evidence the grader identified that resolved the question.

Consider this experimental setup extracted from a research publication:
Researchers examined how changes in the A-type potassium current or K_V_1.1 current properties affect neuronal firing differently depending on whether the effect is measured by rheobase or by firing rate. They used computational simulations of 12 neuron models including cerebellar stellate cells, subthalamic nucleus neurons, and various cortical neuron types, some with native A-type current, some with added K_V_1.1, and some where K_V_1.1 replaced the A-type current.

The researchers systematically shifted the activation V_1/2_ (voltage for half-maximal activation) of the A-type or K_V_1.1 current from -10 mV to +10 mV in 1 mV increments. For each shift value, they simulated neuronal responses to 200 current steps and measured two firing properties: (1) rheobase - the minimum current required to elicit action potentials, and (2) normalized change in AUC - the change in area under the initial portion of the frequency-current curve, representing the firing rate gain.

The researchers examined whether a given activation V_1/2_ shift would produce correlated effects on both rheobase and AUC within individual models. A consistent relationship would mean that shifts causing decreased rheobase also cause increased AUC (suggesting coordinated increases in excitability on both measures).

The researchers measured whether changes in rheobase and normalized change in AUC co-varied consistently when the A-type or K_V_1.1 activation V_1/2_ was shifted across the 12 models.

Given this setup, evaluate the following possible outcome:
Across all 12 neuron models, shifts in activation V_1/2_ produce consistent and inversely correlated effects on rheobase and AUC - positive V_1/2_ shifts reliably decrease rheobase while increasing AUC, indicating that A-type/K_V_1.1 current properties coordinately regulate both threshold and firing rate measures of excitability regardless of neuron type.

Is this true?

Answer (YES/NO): NO